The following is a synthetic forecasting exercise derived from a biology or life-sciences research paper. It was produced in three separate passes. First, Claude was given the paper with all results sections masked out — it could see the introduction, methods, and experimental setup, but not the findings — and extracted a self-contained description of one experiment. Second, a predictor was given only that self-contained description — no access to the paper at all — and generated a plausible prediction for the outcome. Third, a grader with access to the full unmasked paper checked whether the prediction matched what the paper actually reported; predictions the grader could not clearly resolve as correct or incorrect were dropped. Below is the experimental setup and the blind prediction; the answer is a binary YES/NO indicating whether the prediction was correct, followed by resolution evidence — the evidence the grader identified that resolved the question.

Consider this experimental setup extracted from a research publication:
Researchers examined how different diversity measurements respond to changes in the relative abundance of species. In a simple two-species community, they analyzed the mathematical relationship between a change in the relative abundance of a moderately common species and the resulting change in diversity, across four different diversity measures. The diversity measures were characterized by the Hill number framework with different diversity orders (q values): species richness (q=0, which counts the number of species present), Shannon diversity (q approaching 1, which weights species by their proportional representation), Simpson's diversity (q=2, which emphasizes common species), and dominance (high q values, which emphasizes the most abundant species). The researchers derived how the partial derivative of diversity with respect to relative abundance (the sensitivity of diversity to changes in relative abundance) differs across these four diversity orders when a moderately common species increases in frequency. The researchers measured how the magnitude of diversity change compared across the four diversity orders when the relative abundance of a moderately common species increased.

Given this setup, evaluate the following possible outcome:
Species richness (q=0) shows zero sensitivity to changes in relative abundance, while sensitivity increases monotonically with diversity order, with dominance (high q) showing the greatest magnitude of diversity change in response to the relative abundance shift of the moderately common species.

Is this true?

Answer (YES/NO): YES